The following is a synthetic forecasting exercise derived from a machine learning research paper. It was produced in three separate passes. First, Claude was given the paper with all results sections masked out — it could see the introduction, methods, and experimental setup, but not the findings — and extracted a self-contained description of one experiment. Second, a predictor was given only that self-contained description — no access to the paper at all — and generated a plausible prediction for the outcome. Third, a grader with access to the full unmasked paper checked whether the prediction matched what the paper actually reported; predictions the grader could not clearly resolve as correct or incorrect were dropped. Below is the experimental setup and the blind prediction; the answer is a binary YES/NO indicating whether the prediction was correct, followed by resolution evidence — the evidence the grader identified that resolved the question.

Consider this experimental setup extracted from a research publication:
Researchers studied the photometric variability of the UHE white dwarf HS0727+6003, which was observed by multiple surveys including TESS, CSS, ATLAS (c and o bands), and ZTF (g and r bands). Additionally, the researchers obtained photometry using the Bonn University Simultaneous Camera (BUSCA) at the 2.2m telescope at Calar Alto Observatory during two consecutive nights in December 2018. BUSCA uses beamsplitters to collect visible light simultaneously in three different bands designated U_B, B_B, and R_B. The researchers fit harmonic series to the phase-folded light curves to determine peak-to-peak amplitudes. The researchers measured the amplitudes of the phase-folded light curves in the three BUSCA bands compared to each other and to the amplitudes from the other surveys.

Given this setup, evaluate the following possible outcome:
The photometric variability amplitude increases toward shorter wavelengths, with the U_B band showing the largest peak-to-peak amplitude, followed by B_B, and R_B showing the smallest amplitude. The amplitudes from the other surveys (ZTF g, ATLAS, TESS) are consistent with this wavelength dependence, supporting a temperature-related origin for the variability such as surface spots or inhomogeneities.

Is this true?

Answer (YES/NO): NO